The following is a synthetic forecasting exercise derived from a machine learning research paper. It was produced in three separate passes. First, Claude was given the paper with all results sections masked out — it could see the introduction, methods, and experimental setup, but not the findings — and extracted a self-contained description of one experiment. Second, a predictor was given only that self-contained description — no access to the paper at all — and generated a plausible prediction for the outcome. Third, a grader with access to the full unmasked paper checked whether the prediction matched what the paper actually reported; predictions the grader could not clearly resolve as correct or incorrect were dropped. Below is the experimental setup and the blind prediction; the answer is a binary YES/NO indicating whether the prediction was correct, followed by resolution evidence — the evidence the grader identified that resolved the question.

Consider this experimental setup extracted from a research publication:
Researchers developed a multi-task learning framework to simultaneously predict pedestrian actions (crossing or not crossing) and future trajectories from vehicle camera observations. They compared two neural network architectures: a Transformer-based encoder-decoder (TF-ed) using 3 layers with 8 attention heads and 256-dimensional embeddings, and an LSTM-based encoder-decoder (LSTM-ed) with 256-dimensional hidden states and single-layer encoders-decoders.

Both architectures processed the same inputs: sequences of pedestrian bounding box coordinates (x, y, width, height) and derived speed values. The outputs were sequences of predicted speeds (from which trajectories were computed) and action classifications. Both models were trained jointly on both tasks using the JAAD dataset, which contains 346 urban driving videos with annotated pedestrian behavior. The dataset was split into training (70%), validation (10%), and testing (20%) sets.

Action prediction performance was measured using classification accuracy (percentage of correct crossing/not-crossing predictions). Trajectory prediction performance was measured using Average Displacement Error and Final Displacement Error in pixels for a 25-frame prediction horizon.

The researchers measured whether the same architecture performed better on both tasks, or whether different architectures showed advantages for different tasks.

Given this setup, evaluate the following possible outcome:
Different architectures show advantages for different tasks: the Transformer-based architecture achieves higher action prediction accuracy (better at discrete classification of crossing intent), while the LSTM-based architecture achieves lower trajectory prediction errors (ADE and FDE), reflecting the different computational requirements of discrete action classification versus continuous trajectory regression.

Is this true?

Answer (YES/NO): YES